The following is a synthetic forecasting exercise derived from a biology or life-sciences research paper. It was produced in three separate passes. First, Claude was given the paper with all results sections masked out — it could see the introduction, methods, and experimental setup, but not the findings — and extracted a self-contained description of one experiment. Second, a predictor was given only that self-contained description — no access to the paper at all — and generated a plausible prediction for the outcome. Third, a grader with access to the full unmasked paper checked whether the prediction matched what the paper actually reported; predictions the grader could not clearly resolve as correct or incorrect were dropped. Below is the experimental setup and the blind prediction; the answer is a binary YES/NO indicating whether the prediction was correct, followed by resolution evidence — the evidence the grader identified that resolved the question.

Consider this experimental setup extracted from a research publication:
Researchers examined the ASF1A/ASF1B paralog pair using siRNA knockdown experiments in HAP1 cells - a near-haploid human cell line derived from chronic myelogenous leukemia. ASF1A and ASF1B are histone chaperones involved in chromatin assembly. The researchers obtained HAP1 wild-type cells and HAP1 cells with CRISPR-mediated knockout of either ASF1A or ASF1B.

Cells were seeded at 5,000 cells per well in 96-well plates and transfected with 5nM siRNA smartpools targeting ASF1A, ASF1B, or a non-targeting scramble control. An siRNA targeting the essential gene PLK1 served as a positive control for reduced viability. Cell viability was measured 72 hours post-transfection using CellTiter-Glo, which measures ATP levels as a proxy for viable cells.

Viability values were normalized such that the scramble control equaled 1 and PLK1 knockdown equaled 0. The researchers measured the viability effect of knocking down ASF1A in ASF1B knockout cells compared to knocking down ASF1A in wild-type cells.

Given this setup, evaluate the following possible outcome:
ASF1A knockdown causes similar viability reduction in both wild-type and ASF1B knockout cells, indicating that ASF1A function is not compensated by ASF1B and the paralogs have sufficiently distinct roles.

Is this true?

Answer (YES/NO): NO